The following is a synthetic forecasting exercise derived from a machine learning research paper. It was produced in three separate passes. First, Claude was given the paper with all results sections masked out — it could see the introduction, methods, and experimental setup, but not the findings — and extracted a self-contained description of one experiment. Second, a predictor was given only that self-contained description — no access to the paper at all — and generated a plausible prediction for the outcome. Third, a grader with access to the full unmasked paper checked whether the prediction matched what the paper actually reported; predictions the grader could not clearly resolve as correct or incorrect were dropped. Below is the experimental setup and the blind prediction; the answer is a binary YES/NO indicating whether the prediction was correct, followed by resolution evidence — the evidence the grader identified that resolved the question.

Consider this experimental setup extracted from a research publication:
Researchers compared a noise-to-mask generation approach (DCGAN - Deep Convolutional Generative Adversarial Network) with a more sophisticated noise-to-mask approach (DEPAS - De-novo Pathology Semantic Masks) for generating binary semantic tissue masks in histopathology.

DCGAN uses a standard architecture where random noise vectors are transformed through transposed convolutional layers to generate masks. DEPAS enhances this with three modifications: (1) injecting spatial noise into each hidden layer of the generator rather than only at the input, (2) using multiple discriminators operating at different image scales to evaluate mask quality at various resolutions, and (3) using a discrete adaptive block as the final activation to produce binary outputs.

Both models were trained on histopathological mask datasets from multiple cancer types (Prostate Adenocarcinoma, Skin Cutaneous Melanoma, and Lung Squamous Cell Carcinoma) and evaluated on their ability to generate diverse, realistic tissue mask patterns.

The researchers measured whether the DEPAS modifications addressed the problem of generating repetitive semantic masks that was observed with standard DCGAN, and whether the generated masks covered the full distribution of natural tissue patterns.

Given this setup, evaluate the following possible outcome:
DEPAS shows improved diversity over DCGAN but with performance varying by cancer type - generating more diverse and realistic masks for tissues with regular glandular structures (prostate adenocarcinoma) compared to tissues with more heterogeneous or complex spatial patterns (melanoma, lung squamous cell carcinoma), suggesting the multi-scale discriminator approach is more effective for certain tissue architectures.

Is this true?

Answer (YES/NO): NO